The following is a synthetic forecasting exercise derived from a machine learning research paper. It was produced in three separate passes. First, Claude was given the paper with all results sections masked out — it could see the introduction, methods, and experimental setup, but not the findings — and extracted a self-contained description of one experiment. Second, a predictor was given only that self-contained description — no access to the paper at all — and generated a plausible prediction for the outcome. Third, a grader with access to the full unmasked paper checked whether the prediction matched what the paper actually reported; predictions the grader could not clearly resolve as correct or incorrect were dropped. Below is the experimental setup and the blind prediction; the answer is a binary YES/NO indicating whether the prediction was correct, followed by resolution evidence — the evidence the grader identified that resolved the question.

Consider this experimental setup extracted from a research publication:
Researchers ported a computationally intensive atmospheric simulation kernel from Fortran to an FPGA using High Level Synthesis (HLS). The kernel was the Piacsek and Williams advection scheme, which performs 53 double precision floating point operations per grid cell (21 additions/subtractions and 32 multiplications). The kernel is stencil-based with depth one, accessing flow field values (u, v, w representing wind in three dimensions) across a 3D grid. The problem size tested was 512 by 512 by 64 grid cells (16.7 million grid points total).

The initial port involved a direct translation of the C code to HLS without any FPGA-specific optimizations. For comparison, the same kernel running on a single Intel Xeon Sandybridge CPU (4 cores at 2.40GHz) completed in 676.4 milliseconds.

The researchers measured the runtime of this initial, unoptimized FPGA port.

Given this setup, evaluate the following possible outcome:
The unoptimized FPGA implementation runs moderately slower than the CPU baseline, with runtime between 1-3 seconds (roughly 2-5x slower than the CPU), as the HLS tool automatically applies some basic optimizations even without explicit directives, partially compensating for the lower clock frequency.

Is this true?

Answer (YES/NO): NO